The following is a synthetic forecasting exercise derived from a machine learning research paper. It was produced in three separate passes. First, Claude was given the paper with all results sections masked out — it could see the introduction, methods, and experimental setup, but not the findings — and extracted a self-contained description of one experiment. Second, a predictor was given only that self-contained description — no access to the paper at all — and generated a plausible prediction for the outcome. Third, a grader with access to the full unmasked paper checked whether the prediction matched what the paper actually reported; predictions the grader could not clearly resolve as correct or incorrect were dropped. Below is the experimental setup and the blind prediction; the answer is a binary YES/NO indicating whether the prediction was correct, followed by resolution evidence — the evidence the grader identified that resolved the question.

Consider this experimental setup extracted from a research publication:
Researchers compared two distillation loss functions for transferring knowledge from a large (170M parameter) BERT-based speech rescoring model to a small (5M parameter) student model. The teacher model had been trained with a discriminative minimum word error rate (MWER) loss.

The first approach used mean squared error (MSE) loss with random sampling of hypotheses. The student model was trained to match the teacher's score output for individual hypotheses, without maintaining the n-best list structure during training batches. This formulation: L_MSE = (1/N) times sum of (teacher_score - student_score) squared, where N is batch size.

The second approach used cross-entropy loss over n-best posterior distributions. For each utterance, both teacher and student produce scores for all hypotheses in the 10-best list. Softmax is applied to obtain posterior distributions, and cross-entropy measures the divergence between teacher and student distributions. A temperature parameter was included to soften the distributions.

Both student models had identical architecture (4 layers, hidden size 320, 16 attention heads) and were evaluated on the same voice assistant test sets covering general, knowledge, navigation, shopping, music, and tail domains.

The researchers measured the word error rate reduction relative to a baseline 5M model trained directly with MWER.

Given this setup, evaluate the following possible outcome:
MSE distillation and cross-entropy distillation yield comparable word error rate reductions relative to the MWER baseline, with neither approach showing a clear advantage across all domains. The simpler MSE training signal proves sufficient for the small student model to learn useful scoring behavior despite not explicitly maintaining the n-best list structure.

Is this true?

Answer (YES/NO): NO